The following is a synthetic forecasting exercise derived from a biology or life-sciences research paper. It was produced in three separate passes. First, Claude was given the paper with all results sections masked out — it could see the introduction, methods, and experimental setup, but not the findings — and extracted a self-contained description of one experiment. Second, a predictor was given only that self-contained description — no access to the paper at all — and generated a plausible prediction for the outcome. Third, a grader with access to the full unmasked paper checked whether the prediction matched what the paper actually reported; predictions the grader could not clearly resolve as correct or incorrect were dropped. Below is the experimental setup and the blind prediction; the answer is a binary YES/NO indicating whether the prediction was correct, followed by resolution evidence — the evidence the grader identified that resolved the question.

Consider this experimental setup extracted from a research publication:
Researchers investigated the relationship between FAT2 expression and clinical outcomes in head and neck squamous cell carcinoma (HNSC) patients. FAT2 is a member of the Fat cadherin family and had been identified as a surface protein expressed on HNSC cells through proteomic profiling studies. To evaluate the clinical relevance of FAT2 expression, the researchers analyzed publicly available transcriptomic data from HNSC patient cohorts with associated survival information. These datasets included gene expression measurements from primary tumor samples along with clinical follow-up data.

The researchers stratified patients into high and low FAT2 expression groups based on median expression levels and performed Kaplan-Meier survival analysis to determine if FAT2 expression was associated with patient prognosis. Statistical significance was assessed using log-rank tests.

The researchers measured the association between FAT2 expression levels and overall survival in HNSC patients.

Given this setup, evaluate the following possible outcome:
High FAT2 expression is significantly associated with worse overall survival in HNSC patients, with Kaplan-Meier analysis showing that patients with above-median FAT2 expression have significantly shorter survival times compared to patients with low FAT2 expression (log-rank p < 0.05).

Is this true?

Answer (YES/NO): YES